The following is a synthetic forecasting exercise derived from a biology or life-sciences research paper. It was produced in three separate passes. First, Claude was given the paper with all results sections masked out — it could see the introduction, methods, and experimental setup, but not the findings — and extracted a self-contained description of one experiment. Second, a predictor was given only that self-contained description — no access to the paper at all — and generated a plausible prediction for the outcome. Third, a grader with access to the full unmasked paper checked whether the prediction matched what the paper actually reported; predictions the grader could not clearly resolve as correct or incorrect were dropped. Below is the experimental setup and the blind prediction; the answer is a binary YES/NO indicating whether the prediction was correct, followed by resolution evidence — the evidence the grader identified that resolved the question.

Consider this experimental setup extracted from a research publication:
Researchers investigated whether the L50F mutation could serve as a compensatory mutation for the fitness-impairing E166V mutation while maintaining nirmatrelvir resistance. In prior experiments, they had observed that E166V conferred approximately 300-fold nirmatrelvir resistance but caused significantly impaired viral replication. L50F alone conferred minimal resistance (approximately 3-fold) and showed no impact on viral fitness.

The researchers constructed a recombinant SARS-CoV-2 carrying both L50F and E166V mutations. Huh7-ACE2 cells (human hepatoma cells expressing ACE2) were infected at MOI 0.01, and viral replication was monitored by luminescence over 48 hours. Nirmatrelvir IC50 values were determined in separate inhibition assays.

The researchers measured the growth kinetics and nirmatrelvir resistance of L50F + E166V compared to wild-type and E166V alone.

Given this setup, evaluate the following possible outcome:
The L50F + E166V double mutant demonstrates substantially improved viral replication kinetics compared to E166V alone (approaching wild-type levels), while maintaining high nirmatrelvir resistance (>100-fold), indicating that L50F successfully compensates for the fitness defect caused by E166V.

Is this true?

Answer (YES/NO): YES